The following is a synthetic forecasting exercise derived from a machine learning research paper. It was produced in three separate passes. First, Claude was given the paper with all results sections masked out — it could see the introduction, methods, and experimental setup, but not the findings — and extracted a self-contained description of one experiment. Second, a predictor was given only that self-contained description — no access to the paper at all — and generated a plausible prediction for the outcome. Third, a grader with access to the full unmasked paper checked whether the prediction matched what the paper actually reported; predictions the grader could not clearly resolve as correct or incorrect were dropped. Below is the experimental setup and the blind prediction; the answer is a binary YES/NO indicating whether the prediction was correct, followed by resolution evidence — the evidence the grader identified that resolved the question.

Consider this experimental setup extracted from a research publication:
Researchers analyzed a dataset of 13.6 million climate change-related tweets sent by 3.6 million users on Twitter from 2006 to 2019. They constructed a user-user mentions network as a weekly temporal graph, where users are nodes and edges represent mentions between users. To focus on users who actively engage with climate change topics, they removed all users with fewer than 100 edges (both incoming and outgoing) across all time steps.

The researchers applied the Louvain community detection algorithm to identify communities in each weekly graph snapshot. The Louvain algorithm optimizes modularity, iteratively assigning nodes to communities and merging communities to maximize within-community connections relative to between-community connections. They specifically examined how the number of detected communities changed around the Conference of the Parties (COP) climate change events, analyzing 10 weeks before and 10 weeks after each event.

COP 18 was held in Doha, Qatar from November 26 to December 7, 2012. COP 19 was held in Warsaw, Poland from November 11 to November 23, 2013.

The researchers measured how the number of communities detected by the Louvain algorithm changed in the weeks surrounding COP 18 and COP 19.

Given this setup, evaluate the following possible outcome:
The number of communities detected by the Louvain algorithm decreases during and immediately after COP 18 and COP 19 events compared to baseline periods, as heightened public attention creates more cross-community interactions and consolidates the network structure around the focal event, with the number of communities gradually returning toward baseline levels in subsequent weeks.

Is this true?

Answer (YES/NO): YES